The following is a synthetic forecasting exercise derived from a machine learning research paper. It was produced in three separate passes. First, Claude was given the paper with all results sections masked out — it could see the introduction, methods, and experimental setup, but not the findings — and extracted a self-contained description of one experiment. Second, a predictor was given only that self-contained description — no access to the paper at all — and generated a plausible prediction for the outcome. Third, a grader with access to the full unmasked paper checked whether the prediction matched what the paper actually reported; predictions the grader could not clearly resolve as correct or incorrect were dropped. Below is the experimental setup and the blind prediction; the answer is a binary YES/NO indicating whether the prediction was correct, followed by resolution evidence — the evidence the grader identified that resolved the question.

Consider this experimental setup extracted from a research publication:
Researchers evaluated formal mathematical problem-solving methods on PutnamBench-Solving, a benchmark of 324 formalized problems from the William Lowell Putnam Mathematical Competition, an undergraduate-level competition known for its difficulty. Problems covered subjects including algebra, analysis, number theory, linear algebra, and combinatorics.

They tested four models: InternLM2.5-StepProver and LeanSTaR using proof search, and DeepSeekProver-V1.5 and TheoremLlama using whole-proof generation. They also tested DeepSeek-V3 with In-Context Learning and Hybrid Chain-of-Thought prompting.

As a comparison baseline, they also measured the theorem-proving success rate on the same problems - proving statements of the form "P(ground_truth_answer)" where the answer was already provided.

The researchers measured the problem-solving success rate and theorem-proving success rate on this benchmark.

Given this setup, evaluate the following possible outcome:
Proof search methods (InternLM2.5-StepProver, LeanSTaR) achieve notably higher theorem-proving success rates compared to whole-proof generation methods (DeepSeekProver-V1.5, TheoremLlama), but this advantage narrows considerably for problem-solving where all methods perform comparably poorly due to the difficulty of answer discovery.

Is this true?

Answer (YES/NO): NO